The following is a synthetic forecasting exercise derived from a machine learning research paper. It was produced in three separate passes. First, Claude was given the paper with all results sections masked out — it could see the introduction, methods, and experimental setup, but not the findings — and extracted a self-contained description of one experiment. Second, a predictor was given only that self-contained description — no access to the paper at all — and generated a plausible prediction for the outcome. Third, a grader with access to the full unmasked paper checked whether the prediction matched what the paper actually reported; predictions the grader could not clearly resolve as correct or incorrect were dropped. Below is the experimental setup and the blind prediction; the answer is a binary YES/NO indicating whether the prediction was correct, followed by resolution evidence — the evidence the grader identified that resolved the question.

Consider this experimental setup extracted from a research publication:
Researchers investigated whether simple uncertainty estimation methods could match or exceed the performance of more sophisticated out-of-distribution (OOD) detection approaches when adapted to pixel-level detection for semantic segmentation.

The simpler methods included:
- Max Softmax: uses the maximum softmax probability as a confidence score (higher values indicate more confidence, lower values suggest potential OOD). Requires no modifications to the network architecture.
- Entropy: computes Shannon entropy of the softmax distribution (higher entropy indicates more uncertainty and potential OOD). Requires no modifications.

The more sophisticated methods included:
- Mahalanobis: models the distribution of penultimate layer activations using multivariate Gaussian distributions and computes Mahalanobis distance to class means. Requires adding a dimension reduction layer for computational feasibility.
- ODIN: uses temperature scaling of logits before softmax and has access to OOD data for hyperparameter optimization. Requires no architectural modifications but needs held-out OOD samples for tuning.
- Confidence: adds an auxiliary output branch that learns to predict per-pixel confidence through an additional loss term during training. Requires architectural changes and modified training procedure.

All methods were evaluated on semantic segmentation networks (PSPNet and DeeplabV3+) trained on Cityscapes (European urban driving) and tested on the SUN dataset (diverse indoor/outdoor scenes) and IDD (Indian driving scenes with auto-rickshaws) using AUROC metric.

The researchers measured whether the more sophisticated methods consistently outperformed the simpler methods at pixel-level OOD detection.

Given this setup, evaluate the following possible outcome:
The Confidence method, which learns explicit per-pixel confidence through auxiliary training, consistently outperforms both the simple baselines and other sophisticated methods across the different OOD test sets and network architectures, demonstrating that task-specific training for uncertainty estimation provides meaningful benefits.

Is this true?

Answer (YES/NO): NO